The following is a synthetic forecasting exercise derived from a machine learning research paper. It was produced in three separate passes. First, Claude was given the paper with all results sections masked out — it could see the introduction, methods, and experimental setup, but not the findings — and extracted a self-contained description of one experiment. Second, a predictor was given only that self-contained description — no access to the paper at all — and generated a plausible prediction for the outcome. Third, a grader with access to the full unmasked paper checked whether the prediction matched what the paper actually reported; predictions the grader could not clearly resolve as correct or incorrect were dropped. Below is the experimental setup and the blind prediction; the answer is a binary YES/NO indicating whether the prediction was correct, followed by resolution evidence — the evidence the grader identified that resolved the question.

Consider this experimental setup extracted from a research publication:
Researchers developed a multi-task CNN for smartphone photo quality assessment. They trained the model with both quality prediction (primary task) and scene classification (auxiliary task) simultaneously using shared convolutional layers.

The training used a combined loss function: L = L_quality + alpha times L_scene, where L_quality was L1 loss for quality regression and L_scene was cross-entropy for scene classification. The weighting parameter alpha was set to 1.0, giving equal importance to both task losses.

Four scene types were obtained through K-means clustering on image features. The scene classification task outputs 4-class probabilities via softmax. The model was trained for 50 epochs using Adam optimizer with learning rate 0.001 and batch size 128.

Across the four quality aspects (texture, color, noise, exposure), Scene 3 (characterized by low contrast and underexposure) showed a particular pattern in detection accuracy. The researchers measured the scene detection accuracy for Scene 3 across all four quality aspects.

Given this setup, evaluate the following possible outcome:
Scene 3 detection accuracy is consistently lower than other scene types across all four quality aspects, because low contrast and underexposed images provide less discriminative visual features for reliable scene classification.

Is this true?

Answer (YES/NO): NO